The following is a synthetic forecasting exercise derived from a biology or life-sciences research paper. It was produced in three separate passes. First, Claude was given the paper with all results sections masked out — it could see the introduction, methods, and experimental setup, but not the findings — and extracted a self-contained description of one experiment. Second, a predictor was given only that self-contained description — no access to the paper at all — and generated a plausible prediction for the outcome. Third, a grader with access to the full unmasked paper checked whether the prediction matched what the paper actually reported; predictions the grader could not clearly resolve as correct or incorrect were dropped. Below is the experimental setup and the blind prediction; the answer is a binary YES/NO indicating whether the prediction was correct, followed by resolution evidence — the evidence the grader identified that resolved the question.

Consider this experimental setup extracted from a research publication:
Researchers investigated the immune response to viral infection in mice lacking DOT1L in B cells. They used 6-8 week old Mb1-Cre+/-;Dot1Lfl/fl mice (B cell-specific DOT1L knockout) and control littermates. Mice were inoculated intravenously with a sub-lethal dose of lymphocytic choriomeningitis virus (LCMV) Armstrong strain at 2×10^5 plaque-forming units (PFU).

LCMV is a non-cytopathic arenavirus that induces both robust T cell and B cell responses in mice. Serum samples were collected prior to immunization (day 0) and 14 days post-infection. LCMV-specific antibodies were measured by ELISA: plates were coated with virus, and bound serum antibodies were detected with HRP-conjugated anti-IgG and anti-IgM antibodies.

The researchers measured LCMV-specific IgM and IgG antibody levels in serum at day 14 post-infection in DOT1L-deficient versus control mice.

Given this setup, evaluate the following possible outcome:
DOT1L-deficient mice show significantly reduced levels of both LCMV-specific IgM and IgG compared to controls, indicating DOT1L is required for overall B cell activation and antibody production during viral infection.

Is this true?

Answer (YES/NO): YES